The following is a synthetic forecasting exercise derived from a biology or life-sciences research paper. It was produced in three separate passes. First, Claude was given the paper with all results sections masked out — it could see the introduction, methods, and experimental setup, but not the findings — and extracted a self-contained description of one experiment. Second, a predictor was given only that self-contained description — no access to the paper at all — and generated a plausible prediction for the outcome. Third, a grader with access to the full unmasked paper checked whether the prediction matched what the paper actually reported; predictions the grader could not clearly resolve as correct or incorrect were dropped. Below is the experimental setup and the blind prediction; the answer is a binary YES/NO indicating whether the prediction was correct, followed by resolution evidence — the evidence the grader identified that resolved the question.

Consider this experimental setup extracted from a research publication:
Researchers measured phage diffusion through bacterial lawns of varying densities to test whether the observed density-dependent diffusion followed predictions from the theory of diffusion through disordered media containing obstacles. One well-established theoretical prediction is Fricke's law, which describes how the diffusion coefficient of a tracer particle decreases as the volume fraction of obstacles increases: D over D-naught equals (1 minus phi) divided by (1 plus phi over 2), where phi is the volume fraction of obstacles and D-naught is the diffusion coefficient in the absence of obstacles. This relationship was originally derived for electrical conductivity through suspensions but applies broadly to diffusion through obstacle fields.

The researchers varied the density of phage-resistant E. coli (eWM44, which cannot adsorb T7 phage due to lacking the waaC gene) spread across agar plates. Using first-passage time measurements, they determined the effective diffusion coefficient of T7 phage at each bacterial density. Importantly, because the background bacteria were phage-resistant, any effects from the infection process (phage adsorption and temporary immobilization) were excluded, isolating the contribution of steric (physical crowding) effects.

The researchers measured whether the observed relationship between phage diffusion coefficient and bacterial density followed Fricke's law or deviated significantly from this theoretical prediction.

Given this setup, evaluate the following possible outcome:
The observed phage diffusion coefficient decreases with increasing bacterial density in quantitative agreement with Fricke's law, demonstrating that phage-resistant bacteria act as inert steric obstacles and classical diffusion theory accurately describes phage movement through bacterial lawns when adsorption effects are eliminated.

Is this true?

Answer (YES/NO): YES